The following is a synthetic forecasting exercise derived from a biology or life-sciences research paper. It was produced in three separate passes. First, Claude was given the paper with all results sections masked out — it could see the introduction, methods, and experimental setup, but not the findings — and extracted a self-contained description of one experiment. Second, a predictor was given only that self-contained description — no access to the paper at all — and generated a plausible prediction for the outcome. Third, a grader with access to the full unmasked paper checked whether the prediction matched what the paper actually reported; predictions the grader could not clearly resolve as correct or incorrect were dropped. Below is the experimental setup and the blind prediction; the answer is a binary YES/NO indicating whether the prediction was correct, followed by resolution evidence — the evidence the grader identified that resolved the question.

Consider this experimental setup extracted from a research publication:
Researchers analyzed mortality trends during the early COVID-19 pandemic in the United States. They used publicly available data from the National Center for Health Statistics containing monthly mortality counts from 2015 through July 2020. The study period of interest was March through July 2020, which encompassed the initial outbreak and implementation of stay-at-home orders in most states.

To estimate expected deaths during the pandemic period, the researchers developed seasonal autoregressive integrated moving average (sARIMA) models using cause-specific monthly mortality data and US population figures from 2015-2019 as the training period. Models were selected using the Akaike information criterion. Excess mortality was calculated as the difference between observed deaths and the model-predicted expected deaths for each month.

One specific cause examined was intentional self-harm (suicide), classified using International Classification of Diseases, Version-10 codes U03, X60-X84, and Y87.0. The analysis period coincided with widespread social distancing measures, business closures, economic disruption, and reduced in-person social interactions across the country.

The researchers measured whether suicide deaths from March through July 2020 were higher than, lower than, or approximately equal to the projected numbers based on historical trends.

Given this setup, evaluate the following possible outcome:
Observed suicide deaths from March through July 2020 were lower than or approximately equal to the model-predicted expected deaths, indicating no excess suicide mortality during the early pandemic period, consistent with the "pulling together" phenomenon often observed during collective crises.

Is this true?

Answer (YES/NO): YES